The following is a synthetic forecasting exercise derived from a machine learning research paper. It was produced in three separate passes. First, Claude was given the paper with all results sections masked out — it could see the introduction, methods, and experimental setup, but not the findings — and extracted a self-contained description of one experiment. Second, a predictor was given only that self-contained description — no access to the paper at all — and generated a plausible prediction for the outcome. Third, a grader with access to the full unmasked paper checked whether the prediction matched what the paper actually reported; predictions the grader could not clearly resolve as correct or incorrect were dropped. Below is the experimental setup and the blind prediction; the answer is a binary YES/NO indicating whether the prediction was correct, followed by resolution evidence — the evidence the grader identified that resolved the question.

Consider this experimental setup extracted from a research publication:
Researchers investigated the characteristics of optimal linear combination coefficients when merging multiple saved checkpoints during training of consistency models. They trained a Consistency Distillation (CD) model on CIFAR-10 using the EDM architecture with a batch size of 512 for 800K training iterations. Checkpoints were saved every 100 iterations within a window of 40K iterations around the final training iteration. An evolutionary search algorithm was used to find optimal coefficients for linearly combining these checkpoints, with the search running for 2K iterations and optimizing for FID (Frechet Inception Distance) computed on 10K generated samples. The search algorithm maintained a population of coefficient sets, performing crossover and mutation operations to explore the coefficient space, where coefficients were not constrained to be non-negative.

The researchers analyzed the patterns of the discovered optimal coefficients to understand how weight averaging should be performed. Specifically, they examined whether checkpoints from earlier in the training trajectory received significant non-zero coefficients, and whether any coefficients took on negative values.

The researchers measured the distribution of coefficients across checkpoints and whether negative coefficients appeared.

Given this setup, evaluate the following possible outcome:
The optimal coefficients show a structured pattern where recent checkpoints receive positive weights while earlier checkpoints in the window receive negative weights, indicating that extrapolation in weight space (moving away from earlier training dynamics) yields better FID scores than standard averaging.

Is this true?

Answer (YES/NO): NO